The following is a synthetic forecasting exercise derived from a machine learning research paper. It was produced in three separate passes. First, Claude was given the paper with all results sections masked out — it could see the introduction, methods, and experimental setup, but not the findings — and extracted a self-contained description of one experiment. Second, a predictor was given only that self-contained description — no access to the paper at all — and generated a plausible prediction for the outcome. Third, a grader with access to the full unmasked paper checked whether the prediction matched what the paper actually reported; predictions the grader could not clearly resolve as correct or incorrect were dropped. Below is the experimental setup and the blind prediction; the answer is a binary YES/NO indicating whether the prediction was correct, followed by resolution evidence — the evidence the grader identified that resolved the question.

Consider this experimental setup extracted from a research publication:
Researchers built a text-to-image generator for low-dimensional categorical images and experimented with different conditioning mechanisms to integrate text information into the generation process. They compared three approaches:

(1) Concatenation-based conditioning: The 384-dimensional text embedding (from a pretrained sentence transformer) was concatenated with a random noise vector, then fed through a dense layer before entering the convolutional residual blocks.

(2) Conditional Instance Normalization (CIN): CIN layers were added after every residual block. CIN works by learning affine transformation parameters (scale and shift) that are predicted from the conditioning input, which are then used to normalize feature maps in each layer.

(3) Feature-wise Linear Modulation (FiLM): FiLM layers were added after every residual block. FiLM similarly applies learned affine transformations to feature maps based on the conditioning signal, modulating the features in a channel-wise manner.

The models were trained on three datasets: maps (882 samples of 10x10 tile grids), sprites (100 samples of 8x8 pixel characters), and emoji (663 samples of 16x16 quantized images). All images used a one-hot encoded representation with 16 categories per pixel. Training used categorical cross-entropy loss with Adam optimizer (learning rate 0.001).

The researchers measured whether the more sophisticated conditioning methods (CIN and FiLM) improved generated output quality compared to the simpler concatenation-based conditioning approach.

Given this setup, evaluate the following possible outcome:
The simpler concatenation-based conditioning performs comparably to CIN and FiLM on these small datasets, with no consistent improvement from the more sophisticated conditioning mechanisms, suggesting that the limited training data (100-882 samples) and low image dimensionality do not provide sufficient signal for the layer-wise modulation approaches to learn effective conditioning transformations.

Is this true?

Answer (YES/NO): YES